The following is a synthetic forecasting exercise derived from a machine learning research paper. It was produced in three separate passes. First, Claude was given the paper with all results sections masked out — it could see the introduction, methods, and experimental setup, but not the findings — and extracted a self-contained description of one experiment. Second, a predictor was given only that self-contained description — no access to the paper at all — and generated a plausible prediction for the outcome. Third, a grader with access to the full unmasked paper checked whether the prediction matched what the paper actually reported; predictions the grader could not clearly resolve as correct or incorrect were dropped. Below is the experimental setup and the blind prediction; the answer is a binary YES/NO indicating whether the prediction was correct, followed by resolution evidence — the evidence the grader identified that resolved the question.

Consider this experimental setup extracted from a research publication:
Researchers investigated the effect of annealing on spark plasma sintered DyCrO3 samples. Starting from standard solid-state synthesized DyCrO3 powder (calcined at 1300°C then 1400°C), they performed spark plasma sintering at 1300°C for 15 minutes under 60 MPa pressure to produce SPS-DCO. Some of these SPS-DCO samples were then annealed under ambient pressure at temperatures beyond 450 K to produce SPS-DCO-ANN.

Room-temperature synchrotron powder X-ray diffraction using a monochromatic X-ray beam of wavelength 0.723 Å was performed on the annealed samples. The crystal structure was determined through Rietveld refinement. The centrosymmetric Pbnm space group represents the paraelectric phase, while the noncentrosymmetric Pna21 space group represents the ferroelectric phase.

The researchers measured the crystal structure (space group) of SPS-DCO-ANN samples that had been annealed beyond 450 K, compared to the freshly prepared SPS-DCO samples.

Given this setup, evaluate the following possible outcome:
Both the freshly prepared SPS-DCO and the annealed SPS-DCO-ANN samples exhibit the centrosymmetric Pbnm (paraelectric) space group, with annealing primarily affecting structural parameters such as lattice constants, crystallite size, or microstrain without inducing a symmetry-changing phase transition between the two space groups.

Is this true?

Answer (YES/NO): NO